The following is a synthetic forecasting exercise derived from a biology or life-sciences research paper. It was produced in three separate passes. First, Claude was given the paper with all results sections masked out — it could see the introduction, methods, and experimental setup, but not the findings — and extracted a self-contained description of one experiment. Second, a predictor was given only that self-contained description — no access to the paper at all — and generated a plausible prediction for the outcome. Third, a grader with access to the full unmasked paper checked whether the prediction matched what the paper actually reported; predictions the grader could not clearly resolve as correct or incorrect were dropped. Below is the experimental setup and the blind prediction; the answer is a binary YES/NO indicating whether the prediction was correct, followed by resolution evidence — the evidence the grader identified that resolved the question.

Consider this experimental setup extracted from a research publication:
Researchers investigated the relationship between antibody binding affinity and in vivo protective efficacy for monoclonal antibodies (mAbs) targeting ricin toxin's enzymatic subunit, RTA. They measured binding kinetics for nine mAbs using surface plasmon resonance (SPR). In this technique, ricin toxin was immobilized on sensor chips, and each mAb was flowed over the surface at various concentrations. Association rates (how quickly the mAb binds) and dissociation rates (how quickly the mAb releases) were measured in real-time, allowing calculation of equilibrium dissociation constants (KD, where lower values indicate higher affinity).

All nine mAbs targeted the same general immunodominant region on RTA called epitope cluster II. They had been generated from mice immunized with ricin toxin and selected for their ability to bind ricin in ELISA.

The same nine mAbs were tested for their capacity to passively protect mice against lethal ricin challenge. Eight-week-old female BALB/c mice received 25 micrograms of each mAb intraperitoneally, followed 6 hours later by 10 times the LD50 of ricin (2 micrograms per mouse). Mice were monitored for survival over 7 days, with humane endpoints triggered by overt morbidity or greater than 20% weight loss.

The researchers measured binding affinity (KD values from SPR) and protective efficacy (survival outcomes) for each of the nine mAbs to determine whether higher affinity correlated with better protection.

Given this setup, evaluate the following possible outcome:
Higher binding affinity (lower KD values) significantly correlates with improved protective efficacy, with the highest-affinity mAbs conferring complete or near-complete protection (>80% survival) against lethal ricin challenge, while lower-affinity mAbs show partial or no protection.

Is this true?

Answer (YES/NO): NO